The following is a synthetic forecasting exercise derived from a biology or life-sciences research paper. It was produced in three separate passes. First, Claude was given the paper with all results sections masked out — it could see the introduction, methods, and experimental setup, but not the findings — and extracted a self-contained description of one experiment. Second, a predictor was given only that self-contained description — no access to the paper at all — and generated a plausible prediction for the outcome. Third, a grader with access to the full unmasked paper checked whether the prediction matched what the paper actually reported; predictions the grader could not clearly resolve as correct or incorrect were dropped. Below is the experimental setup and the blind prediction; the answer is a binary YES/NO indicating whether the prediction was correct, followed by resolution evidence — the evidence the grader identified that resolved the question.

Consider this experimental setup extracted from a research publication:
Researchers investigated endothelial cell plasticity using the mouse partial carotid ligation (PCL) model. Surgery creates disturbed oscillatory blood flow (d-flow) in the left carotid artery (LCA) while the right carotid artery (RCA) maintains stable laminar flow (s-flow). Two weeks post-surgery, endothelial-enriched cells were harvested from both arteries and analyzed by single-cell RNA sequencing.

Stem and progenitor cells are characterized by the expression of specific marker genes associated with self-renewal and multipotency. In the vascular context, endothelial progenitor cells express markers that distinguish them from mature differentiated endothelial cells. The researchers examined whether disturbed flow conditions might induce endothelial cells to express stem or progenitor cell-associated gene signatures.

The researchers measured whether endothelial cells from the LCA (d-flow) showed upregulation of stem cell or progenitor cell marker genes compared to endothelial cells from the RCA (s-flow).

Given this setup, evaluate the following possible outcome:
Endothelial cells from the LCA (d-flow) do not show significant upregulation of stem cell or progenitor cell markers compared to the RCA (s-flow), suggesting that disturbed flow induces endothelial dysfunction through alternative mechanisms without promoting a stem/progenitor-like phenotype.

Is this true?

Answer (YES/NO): NO